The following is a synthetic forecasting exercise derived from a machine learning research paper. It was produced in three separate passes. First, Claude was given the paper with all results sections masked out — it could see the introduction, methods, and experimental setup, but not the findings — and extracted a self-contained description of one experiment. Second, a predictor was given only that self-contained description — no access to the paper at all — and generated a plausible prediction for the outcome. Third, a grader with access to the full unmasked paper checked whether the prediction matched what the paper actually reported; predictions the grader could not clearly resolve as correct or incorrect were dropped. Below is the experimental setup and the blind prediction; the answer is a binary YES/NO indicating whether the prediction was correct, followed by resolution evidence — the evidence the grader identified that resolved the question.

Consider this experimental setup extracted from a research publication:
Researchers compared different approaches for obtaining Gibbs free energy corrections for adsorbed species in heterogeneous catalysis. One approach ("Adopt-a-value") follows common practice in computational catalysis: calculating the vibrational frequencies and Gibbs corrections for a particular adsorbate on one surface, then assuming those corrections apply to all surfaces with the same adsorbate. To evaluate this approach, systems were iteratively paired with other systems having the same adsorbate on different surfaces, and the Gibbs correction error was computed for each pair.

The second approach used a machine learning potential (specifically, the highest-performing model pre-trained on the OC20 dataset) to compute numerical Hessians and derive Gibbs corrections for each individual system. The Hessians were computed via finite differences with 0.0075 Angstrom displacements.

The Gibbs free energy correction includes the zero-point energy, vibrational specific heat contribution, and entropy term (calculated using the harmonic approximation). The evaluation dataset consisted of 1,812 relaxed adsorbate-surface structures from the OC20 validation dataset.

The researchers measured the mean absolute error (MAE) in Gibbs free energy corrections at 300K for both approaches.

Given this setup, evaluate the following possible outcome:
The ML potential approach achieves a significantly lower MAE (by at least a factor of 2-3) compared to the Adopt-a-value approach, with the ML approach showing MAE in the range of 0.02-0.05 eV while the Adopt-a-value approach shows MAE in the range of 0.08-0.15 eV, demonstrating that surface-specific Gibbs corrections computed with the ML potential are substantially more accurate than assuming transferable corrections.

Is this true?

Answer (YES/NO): NO